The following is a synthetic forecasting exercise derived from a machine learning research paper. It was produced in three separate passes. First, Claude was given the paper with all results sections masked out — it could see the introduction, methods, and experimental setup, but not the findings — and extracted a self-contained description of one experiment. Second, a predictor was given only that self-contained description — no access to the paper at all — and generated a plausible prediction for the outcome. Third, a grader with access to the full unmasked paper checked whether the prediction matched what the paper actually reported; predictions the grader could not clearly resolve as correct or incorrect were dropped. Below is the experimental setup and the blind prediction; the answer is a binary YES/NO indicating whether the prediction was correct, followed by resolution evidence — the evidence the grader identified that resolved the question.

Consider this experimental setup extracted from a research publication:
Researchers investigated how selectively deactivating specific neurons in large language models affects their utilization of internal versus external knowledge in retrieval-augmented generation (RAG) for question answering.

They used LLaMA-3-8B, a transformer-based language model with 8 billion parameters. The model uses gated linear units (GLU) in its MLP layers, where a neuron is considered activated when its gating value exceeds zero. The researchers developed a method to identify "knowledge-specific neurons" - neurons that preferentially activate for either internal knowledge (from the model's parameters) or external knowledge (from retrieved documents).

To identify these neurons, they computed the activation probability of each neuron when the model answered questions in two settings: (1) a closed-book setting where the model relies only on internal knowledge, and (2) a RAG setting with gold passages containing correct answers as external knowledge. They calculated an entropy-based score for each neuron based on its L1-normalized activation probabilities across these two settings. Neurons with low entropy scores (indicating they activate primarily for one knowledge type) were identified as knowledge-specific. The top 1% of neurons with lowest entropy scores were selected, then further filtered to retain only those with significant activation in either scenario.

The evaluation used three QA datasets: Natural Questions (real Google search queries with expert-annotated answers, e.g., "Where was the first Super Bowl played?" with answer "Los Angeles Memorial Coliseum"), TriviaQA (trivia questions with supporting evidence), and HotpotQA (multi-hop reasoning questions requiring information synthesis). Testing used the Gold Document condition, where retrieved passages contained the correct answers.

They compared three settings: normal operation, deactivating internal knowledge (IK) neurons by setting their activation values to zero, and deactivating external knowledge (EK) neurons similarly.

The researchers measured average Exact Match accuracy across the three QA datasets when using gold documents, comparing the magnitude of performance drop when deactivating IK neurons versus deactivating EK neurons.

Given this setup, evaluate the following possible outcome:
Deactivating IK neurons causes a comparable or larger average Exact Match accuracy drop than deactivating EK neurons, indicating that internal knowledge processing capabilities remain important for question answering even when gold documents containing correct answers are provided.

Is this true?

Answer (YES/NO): NO